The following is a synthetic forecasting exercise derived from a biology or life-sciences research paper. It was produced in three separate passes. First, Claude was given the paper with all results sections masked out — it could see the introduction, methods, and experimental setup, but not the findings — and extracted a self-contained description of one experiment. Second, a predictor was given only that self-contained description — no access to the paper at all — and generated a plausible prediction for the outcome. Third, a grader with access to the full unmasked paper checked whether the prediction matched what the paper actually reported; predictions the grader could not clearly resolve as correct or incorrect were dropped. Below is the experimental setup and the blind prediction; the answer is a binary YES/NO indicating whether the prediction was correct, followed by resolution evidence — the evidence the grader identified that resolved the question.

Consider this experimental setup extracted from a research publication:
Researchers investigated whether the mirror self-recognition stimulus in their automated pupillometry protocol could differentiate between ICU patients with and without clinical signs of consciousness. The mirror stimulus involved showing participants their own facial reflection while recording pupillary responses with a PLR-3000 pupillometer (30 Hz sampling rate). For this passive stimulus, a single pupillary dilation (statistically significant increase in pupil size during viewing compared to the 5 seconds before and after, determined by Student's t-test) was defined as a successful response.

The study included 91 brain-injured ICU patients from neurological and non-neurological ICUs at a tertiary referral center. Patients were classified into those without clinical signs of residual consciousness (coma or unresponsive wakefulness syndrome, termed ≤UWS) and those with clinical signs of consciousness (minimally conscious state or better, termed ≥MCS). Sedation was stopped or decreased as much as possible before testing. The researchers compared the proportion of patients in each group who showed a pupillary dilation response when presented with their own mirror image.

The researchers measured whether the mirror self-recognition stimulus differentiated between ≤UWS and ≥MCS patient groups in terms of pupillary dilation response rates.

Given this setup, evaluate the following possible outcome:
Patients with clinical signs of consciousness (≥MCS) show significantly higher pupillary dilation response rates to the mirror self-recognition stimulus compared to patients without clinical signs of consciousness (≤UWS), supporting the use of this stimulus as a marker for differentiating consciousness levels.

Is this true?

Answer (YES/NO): NO